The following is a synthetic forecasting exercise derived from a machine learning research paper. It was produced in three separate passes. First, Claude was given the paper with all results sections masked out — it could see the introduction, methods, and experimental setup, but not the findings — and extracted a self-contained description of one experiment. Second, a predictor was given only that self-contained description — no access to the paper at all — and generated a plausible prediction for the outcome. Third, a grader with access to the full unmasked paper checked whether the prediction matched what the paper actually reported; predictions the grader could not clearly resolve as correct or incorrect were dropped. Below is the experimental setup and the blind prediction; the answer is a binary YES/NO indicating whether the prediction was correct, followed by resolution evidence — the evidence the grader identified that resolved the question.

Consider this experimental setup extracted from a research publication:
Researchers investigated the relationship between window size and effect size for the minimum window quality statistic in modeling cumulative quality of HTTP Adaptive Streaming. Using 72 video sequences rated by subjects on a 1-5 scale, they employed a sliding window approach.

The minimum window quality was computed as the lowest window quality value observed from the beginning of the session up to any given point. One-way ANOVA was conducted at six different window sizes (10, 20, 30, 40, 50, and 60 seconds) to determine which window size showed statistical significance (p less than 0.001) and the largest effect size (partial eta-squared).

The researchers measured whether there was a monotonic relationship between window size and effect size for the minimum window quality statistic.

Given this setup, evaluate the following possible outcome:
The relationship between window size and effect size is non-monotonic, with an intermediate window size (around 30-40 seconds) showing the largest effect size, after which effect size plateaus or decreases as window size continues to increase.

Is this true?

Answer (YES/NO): NO